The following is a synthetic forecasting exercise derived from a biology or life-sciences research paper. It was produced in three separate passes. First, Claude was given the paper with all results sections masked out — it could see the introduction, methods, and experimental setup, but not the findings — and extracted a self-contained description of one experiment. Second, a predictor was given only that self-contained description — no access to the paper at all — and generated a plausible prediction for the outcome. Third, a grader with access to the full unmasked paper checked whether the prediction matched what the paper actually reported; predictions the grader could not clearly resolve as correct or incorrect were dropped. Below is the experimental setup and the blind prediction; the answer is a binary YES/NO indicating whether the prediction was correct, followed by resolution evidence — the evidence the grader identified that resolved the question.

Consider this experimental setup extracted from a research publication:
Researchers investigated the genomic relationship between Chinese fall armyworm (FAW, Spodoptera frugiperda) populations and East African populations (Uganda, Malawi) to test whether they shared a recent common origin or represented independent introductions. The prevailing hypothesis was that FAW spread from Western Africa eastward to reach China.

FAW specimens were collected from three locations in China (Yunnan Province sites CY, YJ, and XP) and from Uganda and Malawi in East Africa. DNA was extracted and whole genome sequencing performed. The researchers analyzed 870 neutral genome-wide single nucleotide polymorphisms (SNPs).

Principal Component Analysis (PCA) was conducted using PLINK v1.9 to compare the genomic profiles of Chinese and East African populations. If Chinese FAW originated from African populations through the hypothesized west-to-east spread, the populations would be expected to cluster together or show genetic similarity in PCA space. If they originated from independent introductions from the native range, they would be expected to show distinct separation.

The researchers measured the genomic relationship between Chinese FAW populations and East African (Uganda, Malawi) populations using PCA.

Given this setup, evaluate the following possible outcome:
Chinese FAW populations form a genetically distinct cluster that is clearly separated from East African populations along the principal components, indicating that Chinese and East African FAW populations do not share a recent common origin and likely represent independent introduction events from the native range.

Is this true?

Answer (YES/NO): YES